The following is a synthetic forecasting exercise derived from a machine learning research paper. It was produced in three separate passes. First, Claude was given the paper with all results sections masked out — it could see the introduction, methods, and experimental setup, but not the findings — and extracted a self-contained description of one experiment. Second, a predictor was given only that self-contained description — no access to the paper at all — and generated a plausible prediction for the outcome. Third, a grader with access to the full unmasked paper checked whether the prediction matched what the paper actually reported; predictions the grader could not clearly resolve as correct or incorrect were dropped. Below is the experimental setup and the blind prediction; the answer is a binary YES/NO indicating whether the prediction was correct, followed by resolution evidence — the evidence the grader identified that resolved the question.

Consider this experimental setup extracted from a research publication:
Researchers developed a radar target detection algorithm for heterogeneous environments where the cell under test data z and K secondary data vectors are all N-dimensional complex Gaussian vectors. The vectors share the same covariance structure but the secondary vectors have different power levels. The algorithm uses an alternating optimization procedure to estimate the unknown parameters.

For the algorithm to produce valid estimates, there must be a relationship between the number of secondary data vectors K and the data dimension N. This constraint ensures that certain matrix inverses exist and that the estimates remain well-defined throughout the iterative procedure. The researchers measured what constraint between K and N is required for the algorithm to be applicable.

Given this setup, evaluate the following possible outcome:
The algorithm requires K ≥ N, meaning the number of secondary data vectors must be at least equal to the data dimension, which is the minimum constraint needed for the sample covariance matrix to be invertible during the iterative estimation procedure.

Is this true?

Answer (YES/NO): YES